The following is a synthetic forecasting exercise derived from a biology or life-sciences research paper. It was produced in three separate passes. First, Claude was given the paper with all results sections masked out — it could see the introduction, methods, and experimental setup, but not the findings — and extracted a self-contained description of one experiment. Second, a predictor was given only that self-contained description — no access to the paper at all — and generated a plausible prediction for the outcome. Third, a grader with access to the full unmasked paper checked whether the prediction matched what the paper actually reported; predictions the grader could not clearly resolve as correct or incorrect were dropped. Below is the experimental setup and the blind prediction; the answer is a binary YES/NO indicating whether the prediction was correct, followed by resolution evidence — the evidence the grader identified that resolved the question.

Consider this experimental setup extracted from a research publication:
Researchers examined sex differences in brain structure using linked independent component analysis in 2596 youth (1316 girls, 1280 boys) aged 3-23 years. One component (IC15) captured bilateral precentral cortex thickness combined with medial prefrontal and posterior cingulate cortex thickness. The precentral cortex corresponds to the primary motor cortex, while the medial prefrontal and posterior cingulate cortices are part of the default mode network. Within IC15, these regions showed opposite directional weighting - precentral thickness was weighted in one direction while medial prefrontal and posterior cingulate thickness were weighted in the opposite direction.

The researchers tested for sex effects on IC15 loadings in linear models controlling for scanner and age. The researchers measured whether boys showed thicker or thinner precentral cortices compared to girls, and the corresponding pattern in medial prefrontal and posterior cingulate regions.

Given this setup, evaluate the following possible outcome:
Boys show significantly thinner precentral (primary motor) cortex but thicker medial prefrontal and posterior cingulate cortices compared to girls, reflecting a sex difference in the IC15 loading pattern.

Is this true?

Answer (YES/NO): YES